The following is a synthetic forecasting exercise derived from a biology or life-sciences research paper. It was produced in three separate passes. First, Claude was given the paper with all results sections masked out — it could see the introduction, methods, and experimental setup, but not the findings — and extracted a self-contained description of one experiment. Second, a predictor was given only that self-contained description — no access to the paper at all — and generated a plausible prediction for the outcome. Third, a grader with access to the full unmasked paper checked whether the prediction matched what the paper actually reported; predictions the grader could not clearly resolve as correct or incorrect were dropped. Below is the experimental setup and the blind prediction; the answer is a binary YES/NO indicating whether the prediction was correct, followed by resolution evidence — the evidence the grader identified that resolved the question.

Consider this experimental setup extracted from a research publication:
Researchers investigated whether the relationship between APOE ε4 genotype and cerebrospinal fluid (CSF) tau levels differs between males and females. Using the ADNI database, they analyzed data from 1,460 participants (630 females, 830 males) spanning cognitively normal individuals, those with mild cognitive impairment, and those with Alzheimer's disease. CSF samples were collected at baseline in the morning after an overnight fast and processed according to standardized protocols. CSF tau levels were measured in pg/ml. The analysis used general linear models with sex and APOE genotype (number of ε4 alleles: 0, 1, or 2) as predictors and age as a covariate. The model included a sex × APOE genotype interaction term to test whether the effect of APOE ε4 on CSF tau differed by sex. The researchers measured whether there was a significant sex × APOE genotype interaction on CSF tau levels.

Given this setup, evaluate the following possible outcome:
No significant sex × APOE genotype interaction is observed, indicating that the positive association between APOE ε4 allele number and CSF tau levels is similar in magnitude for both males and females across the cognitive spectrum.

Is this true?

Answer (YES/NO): NO